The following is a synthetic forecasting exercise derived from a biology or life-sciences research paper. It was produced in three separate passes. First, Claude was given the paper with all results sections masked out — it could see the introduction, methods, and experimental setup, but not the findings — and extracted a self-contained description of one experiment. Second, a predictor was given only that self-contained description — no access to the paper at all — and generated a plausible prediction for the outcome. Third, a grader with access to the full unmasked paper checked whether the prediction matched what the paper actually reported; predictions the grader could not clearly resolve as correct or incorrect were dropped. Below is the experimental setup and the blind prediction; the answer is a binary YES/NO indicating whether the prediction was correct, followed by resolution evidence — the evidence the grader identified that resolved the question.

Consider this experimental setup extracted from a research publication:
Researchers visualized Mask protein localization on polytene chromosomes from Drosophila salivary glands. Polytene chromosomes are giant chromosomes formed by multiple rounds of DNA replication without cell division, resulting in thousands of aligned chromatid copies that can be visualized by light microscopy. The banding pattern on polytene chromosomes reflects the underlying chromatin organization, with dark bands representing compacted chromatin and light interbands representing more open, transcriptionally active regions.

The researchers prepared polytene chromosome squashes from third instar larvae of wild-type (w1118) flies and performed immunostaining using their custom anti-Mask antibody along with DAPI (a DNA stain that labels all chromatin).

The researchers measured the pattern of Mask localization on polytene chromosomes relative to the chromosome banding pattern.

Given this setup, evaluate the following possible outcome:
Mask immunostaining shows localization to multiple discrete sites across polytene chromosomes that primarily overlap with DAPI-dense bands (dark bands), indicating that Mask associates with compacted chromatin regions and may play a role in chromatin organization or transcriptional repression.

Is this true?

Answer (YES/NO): NO